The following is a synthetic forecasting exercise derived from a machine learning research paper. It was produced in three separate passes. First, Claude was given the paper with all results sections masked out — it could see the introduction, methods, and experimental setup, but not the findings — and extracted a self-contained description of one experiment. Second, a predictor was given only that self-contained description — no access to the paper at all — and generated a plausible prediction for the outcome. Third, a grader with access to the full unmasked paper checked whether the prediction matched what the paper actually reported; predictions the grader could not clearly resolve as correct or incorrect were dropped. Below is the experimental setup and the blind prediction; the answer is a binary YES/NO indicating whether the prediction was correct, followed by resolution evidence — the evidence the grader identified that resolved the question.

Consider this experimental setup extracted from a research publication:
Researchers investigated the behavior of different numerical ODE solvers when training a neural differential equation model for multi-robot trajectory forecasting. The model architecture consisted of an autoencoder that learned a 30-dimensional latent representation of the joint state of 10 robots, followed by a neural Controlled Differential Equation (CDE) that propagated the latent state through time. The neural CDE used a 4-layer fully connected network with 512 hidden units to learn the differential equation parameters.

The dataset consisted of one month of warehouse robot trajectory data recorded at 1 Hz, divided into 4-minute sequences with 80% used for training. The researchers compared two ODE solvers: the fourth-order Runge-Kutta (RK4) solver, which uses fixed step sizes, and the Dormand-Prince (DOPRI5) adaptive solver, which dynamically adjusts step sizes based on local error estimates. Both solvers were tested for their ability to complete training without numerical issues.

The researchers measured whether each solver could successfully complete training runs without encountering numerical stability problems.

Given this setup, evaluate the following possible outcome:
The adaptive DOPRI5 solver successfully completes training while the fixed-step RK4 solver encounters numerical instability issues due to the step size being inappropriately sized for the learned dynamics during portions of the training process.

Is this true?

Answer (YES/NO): NO